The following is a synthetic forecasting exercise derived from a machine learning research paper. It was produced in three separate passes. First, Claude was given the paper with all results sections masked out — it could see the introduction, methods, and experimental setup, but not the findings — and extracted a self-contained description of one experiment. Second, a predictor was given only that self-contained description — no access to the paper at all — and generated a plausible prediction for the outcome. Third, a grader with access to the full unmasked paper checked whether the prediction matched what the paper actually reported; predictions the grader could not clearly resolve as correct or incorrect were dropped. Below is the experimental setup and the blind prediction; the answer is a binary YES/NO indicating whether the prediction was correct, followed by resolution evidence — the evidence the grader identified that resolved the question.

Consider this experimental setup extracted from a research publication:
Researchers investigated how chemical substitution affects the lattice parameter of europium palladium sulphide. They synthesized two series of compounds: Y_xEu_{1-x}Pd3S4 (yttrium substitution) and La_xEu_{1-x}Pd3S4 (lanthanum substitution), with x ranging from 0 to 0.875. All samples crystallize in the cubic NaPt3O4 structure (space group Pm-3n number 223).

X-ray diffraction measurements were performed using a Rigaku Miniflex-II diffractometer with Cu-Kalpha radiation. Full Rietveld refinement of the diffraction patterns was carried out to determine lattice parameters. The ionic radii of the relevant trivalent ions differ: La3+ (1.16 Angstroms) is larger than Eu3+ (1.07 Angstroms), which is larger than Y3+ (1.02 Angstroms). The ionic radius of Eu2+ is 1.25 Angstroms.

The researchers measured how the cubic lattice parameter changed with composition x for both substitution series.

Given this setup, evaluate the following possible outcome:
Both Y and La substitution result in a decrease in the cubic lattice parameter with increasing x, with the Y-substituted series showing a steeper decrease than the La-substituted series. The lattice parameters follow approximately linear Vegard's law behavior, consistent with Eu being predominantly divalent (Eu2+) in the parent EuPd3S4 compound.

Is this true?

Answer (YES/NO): NO